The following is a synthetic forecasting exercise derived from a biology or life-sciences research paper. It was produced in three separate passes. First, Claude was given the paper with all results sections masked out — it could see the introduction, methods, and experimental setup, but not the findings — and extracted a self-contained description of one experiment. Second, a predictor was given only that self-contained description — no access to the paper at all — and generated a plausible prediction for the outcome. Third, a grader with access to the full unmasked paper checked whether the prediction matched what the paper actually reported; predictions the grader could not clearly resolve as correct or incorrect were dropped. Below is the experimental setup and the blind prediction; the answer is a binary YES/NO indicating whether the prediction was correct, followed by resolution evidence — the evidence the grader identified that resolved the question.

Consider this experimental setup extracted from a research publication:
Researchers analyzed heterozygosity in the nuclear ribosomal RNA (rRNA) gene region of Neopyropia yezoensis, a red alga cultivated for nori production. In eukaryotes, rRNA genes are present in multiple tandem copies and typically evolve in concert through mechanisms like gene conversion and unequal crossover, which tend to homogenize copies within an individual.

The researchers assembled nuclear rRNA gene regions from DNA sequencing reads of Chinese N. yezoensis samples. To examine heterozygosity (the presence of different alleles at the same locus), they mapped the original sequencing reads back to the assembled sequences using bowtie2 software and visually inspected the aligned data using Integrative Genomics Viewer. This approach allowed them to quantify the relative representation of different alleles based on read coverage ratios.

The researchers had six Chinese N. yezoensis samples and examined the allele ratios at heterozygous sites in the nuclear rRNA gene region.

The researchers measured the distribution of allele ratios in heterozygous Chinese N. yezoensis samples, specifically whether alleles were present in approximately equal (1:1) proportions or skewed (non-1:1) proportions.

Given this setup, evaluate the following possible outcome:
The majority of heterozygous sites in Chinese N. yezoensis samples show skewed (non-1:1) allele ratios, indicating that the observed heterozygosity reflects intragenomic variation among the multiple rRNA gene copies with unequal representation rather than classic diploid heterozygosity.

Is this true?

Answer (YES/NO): YES